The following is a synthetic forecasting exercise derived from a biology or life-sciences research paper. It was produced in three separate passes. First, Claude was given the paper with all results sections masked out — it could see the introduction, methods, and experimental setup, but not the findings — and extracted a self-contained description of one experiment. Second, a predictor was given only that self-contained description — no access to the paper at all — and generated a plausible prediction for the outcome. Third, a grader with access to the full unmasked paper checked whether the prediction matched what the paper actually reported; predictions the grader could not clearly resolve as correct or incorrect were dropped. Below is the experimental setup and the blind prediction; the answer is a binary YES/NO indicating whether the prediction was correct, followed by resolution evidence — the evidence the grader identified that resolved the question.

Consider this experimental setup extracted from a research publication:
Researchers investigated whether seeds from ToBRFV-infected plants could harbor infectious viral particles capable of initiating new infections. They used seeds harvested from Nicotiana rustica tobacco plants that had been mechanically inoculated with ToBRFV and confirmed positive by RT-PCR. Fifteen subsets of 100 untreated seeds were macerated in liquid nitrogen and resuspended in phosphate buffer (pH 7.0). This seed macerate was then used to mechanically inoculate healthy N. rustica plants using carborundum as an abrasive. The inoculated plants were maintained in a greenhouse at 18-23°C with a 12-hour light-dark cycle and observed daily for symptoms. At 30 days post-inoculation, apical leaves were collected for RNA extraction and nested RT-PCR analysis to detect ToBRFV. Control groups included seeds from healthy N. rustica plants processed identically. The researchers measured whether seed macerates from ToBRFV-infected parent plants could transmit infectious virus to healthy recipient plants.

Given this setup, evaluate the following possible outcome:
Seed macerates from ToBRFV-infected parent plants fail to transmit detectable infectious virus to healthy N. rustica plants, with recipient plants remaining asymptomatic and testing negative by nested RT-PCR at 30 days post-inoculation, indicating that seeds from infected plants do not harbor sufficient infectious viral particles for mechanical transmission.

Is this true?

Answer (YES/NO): NO